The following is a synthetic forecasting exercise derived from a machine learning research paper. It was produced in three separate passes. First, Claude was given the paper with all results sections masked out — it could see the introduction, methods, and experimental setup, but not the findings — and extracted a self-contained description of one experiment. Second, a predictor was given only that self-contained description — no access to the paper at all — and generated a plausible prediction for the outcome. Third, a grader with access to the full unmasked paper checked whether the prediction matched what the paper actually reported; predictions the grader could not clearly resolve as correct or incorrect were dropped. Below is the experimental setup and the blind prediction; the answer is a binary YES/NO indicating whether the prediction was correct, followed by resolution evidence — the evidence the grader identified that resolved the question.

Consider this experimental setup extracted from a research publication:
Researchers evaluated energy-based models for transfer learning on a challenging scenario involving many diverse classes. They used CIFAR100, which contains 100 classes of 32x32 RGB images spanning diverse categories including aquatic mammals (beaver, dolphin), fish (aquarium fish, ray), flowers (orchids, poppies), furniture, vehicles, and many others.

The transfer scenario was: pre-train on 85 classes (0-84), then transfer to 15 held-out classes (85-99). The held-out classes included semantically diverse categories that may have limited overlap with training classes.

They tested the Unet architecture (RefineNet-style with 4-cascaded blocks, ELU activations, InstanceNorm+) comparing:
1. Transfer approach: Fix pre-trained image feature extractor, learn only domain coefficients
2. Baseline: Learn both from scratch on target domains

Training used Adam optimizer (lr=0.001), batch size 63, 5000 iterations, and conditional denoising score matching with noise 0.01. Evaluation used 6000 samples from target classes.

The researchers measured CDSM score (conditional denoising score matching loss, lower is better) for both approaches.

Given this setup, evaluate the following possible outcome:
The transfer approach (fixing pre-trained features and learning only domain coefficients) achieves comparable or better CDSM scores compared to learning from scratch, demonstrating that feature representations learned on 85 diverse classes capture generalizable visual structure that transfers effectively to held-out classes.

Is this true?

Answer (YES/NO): YES